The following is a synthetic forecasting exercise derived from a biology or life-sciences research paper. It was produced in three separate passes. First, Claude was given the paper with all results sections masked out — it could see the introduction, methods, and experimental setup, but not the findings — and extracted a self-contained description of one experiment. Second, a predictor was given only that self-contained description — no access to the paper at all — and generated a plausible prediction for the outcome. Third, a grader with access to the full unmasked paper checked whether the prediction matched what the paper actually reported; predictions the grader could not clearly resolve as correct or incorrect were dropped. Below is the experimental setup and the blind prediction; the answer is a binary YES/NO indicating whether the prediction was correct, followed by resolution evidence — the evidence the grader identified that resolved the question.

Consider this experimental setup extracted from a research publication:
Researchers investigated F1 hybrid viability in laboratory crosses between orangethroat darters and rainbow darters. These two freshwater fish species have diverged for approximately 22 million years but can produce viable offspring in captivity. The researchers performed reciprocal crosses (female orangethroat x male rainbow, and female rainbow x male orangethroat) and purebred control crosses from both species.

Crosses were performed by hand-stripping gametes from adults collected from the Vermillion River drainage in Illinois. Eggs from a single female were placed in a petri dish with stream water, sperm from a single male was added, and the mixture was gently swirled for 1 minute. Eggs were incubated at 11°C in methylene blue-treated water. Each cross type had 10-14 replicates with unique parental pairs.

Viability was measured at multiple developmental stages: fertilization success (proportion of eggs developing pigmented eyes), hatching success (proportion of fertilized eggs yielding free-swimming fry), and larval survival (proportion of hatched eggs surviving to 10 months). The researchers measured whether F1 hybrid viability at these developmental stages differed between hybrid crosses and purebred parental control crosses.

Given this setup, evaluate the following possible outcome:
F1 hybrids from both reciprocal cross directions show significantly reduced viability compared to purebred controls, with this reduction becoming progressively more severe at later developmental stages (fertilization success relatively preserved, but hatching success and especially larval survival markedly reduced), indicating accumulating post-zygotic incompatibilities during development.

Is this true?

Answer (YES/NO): NO